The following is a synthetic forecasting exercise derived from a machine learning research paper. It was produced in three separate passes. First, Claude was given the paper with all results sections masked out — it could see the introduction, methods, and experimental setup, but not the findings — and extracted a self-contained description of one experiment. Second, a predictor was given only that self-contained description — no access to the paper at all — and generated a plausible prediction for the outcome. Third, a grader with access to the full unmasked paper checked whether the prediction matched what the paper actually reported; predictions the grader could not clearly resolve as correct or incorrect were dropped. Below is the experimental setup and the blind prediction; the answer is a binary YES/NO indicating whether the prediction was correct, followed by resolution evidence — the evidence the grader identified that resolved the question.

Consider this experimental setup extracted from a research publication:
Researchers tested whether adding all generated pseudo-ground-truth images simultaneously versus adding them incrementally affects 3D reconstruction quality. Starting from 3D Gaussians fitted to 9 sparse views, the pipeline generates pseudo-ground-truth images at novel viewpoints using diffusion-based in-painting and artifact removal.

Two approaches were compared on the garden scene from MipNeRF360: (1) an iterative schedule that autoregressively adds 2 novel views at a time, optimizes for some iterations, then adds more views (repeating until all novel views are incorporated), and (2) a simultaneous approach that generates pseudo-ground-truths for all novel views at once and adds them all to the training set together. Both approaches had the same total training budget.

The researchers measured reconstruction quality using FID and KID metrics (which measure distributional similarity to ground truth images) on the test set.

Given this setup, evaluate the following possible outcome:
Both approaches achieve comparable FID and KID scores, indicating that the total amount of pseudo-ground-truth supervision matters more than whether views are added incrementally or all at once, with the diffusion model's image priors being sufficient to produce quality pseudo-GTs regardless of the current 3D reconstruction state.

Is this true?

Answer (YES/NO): NO